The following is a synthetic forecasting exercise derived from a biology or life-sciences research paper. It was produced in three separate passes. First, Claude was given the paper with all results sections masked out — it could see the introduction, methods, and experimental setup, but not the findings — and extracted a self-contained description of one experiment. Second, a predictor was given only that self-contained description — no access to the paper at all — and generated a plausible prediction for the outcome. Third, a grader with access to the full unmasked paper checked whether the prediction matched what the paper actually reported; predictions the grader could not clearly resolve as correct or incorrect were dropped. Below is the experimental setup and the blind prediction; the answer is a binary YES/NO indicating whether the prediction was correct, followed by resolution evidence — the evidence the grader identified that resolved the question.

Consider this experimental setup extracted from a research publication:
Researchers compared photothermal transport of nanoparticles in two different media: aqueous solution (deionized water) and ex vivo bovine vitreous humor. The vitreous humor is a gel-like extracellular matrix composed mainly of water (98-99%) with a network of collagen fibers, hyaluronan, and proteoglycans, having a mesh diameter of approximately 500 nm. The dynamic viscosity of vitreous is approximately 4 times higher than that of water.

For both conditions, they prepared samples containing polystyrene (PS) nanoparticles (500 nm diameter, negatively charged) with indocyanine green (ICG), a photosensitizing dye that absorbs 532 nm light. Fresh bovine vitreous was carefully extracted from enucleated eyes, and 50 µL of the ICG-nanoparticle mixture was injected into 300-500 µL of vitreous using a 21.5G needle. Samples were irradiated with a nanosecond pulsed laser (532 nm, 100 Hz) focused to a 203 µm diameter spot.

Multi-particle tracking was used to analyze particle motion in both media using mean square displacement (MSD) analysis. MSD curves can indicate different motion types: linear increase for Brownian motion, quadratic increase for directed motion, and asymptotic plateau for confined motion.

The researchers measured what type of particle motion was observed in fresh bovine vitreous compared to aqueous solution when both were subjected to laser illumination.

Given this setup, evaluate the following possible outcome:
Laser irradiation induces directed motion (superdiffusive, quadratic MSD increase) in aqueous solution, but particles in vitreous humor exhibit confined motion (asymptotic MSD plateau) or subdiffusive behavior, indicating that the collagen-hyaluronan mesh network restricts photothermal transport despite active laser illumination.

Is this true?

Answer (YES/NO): NO